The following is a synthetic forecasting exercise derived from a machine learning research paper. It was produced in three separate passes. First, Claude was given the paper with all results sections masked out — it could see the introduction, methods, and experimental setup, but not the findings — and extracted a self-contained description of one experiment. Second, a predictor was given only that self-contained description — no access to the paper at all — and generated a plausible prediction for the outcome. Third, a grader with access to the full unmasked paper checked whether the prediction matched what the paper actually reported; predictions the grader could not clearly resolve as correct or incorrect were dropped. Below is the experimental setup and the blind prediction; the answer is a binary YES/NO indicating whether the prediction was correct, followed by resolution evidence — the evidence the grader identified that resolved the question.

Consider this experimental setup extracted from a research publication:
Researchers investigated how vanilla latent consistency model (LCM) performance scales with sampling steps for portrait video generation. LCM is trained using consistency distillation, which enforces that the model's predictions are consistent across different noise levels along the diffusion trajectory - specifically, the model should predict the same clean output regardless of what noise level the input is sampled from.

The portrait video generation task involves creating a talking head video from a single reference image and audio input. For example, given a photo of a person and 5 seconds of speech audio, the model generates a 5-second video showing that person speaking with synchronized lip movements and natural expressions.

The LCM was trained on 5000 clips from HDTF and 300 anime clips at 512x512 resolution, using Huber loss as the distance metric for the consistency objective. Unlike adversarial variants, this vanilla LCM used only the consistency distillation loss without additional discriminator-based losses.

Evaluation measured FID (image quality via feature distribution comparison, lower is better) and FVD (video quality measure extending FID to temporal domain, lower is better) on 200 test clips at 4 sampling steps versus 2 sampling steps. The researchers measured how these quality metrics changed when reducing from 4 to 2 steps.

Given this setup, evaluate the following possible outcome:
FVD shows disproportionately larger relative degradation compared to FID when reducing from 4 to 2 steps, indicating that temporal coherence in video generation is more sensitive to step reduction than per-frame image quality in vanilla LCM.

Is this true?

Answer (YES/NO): YES